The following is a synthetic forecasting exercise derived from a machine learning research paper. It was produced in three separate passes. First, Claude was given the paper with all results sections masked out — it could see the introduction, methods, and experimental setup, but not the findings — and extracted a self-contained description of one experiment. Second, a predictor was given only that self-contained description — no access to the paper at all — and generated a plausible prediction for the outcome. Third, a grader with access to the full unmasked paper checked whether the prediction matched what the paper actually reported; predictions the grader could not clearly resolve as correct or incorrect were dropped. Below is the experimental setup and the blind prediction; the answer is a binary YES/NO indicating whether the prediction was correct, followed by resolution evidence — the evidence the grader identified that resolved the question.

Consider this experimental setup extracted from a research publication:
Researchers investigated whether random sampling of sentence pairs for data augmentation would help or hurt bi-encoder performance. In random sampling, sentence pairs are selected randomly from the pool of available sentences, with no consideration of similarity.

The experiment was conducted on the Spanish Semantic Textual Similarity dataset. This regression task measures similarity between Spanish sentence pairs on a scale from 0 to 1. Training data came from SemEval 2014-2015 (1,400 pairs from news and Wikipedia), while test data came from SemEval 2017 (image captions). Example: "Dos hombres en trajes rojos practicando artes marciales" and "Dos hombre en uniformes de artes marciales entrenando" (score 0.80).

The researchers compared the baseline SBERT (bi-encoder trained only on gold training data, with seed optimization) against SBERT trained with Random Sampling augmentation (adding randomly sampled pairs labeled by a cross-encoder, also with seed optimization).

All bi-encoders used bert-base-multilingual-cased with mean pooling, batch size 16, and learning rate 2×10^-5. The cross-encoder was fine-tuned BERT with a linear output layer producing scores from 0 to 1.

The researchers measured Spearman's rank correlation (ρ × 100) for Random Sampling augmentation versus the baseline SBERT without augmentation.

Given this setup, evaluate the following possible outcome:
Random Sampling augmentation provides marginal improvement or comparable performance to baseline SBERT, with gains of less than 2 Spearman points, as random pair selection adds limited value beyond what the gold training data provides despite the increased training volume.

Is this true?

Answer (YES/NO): NO